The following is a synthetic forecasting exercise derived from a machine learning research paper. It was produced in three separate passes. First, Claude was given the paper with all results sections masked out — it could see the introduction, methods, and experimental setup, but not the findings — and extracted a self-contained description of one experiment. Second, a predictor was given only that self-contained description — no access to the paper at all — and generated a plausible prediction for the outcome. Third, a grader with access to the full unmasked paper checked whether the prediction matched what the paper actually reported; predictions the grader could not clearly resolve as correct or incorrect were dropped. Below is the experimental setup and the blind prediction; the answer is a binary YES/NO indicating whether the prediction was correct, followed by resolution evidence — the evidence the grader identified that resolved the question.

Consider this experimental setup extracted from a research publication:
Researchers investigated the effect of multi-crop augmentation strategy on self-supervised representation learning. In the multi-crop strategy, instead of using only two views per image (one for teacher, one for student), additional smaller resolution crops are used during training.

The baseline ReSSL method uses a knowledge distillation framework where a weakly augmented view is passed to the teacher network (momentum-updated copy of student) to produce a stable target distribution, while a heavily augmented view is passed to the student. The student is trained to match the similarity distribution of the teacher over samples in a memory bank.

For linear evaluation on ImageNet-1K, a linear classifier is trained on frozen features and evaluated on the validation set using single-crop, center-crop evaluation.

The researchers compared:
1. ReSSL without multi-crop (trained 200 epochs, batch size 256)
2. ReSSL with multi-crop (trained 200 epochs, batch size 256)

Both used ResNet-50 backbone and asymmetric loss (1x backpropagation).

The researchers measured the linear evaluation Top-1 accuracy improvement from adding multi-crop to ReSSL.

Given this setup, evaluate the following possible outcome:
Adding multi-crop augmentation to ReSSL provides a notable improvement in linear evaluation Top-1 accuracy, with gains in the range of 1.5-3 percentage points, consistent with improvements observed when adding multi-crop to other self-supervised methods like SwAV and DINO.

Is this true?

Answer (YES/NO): NO